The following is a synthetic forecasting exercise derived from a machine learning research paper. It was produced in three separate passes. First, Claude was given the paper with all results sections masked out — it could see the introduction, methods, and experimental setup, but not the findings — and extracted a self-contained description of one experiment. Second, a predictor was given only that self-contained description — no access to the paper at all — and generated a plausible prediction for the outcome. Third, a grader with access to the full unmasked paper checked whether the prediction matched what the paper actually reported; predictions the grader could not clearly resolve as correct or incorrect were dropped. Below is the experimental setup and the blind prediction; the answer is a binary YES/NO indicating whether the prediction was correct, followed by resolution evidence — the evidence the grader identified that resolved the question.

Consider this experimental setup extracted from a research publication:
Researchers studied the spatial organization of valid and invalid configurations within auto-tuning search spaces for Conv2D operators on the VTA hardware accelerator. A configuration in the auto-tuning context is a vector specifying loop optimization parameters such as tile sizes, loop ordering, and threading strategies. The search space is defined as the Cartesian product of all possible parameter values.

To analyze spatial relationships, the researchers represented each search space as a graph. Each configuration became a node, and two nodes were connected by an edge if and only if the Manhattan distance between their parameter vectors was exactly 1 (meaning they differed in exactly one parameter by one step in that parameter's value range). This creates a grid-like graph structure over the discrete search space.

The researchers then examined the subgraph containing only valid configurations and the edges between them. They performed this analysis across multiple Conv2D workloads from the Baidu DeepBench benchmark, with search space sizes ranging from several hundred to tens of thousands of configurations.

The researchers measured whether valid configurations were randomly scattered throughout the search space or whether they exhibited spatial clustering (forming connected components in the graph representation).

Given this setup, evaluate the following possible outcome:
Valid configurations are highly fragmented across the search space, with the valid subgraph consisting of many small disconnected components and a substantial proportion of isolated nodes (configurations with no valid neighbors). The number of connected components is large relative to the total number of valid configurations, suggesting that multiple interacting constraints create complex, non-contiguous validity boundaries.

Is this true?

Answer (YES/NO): NO